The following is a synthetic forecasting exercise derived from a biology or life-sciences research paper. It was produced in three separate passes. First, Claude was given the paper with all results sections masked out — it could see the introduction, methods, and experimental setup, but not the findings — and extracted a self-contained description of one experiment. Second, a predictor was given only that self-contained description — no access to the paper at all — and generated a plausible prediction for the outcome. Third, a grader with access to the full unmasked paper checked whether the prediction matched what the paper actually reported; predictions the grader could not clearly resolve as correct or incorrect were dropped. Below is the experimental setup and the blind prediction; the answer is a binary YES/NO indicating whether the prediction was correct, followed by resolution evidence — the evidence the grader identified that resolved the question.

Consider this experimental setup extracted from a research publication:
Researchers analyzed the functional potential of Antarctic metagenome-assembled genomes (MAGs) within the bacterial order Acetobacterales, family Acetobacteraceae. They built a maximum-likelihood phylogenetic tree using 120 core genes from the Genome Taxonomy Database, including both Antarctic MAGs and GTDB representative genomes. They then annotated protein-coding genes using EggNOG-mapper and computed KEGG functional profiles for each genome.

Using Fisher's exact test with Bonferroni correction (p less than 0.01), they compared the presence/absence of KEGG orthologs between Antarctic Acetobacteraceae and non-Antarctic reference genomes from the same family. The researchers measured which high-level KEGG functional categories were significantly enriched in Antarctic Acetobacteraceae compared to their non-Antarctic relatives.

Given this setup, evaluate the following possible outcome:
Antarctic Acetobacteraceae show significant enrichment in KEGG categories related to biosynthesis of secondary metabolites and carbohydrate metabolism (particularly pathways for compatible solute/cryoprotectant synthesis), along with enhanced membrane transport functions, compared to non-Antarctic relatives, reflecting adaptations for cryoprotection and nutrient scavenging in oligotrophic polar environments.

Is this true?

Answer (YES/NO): NO